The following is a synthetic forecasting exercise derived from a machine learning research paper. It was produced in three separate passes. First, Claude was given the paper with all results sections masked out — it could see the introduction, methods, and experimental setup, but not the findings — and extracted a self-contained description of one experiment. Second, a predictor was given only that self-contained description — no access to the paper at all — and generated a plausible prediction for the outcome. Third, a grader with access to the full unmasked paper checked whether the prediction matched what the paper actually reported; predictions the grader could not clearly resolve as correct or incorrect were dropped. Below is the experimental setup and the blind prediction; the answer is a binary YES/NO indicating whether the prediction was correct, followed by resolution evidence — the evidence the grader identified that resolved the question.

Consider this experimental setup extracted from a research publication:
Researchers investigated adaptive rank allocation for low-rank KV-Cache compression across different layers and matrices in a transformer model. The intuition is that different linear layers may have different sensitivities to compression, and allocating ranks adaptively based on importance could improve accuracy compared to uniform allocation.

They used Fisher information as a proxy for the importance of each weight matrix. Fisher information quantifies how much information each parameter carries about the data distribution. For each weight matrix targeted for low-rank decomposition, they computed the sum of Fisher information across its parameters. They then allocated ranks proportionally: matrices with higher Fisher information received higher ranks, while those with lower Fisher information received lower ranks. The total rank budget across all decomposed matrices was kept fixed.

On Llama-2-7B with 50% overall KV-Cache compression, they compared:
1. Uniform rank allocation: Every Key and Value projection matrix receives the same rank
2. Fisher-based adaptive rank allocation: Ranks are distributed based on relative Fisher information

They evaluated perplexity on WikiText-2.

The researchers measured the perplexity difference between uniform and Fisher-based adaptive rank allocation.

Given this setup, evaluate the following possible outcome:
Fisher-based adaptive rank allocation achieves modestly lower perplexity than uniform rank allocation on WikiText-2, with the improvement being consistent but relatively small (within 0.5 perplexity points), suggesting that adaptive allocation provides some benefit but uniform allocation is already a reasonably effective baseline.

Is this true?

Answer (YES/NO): NO